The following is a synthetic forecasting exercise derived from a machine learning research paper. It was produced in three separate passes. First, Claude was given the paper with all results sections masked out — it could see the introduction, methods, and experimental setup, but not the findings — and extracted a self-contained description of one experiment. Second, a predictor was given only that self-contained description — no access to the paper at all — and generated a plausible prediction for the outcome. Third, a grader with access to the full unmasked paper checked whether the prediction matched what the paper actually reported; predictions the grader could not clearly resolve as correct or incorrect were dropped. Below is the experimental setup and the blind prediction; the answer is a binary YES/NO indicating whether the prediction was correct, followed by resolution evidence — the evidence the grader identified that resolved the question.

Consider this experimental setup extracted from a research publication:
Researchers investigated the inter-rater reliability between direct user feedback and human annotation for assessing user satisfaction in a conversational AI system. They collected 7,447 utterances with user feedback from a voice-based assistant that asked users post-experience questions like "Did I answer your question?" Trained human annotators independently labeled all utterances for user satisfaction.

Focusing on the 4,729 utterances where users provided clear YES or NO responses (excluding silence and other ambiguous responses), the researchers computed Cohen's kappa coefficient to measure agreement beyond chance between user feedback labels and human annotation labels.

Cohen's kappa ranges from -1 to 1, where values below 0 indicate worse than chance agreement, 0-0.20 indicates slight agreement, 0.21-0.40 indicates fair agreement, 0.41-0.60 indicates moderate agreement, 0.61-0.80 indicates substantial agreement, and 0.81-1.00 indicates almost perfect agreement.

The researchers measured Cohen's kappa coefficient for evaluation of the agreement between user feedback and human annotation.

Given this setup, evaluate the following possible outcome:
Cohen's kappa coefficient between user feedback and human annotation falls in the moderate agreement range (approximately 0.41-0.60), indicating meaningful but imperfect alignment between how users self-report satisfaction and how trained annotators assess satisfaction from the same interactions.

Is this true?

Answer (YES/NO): NO